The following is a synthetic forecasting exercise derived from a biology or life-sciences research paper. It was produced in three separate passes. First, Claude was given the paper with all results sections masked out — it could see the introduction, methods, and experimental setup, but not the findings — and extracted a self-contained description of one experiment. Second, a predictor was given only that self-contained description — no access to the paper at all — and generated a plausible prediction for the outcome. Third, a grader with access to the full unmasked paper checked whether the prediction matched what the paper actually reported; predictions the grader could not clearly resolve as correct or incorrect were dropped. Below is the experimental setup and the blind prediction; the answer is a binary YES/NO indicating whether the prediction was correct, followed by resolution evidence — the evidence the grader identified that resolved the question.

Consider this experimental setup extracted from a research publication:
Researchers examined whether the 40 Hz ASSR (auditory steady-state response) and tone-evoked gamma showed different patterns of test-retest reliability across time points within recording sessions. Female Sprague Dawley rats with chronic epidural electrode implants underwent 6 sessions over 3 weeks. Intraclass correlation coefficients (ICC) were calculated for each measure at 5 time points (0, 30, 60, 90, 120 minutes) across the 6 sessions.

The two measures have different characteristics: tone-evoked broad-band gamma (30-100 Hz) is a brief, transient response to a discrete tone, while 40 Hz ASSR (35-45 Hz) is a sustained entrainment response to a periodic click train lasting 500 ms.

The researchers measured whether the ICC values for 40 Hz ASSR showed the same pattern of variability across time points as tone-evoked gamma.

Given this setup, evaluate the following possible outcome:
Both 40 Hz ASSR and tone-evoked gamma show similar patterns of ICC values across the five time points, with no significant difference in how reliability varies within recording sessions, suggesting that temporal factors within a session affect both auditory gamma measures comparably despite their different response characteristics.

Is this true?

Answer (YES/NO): NO